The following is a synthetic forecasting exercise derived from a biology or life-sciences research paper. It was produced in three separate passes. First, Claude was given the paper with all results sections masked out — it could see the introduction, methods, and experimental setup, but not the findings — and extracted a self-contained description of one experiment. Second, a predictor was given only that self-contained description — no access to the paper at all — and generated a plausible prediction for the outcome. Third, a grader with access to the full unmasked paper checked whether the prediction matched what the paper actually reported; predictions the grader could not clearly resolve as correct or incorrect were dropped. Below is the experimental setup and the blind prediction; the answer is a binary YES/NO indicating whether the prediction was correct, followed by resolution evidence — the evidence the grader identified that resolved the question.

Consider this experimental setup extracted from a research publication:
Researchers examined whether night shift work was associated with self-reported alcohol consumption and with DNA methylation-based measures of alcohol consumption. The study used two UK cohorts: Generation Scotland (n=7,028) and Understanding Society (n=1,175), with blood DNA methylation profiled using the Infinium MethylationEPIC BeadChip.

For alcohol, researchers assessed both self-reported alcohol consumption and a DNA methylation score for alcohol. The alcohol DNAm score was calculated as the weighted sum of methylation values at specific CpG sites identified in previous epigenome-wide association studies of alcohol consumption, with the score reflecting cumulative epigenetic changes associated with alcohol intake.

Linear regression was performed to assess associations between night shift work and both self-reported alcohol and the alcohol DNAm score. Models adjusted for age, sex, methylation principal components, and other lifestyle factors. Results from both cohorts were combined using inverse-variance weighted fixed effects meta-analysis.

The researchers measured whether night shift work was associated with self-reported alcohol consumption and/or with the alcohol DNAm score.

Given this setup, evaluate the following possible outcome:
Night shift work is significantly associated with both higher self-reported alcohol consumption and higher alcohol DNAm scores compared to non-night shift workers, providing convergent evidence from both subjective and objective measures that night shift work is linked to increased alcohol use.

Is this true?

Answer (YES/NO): NO